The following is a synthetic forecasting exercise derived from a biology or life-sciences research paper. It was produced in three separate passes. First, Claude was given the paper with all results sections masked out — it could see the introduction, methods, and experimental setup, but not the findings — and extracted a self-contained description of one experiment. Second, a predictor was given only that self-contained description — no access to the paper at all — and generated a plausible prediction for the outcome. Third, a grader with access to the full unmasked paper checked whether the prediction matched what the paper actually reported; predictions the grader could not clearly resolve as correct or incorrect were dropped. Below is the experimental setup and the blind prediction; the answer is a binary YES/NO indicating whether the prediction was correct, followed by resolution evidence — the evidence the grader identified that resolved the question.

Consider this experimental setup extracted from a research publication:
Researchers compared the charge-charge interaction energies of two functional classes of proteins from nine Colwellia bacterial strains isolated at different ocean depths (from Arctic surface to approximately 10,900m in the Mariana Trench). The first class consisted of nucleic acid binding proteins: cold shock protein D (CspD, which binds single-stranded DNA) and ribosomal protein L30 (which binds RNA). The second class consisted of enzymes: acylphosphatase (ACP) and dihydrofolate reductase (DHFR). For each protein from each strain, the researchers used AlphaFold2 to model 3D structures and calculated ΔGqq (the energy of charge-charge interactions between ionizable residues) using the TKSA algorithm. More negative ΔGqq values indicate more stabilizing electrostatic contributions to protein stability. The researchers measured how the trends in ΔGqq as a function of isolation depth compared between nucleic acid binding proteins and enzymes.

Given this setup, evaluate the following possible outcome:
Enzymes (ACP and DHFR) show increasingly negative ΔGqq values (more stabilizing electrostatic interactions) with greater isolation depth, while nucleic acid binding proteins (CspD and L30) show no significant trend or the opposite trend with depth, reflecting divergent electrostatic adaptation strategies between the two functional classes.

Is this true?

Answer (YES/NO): NO